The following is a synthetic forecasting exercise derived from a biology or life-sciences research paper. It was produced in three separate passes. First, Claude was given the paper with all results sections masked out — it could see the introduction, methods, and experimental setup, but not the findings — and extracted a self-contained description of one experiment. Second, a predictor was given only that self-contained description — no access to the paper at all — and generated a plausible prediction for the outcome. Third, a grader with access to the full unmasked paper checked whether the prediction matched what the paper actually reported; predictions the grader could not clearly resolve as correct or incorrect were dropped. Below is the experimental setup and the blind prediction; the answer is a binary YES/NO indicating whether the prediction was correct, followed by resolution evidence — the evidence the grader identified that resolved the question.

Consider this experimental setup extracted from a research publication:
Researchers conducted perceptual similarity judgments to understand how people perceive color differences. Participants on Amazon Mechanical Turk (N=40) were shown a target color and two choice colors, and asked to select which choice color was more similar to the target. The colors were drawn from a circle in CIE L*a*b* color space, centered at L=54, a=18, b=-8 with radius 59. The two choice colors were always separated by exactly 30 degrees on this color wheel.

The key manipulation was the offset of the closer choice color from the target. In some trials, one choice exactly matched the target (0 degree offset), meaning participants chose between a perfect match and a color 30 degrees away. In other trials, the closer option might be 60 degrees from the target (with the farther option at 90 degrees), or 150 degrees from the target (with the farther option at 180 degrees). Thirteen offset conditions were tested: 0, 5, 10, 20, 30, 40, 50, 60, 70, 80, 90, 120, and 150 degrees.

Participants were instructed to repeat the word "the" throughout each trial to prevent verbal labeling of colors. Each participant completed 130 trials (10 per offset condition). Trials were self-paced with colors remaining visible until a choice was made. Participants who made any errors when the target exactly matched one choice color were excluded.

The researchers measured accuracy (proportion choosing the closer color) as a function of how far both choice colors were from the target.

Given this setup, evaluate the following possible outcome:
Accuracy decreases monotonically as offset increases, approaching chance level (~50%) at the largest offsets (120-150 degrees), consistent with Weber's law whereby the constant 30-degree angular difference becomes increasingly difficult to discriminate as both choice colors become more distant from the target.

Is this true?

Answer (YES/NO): YES